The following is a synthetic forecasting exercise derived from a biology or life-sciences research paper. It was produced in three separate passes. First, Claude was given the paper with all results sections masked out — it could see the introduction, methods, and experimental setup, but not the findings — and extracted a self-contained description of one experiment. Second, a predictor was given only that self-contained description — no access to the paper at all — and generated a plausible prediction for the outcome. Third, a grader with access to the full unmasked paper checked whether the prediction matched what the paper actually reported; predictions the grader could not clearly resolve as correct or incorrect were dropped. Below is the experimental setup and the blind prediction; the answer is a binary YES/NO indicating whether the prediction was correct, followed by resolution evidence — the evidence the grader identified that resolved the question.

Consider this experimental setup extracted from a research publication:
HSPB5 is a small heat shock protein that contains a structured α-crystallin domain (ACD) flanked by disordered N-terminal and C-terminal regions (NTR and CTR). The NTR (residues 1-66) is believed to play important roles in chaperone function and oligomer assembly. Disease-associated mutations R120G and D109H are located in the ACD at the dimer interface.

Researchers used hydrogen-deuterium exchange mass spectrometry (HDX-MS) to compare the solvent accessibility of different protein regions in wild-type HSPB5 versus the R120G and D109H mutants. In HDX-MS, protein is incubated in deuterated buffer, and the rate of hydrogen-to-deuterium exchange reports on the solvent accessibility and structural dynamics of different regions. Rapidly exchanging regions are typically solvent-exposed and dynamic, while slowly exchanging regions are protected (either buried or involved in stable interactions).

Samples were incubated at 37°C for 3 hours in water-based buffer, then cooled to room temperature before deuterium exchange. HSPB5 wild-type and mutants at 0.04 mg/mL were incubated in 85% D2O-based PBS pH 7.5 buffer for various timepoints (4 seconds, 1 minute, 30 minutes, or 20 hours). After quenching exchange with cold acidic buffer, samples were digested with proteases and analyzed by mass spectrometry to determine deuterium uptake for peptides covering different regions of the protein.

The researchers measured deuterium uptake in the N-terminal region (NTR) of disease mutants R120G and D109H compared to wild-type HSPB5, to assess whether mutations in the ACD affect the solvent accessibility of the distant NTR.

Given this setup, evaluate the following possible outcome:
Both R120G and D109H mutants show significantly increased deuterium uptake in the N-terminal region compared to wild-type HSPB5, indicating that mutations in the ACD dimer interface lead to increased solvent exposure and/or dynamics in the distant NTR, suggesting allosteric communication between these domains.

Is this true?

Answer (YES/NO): YES